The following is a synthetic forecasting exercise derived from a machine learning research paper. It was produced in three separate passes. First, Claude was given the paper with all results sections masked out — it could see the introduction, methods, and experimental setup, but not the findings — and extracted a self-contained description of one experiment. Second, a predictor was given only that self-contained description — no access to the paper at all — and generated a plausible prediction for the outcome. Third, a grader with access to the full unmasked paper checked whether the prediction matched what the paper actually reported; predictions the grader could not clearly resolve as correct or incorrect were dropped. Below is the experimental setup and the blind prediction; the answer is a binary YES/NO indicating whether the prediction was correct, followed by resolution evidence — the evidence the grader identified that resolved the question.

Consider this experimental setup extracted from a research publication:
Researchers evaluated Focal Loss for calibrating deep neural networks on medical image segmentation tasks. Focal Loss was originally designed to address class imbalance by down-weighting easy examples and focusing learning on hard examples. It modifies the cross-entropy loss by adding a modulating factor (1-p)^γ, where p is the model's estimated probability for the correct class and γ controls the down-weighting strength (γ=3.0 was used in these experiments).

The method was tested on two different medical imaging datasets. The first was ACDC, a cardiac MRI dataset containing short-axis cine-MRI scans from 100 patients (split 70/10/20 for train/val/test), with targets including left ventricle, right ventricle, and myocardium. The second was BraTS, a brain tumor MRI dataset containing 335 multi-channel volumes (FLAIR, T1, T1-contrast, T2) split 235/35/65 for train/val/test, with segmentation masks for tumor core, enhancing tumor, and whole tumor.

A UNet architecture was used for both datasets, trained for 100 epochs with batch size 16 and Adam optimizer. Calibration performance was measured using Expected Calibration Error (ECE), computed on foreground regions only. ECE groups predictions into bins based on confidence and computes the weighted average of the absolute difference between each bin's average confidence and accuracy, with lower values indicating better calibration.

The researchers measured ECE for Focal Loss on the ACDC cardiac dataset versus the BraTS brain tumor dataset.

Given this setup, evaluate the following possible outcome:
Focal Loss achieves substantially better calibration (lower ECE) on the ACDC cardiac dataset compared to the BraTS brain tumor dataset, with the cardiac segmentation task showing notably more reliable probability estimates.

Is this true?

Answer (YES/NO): NO